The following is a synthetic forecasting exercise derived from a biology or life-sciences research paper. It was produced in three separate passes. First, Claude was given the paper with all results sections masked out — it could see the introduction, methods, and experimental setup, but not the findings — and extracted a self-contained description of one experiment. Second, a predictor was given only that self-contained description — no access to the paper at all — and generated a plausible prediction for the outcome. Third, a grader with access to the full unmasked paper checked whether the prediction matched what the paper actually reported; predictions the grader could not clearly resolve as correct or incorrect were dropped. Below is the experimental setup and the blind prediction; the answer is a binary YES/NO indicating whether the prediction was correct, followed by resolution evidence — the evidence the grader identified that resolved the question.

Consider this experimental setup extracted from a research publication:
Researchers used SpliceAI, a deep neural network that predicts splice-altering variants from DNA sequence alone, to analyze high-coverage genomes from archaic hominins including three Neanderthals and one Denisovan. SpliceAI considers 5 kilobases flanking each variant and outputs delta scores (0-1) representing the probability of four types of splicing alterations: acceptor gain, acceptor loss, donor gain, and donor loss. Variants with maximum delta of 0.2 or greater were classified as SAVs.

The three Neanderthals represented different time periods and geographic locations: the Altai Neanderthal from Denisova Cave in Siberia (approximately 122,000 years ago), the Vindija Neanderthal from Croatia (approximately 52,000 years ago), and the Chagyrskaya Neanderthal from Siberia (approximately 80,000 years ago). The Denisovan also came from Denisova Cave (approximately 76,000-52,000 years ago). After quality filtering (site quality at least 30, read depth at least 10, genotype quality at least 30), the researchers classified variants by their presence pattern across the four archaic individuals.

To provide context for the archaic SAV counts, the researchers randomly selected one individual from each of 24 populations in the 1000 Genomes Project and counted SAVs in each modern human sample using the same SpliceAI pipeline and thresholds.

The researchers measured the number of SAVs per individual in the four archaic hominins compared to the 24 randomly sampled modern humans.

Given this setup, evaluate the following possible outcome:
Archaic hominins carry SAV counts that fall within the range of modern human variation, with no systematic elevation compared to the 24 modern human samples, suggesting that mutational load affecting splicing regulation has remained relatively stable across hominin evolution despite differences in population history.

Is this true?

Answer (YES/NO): YES